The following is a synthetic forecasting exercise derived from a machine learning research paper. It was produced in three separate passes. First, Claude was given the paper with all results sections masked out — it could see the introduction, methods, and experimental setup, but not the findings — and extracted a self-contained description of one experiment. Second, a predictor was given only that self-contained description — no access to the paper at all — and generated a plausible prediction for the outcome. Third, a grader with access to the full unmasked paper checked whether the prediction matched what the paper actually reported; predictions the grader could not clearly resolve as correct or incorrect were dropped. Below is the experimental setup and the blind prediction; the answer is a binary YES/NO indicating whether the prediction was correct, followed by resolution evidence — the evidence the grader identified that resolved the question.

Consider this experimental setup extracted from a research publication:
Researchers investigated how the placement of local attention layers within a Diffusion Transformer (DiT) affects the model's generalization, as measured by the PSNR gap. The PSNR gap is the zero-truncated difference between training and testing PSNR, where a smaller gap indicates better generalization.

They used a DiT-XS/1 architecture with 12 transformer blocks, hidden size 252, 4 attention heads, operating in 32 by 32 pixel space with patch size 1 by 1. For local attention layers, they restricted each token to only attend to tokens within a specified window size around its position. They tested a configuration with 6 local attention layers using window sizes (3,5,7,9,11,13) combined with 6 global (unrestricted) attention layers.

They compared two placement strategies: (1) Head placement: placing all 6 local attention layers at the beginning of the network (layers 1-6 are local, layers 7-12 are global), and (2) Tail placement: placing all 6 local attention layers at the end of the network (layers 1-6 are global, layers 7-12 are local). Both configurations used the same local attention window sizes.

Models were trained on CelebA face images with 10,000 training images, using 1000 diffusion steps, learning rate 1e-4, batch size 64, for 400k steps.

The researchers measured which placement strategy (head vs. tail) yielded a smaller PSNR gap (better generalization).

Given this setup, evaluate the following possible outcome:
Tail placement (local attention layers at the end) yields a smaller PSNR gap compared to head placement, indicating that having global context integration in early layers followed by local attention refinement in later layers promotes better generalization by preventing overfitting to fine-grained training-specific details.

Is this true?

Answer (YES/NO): NO